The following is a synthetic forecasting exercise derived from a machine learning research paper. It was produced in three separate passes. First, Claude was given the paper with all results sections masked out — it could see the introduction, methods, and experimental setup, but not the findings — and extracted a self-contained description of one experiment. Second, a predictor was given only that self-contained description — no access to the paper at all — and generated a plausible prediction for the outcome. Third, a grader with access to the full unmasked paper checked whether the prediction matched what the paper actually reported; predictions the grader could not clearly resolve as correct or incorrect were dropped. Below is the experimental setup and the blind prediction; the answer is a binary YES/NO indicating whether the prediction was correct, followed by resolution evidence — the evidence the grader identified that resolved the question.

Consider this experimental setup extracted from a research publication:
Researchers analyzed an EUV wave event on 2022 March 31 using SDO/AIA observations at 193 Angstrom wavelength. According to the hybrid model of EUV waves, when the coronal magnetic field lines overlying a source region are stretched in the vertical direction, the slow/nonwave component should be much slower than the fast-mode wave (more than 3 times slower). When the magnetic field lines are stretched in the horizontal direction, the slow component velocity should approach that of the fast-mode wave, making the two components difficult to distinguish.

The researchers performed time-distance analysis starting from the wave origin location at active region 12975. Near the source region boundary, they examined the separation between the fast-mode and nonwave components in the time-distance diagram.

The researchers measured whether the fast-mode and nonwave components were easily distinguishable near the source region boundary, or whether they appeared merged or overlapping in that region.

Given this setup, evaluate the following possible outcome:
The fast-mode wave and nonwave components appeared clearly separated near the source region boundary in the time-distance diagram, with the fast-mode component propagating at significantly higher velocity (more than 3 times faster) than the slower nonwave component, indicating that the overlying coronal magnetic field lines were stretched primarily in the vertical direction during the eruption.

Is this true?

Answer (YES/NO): NO